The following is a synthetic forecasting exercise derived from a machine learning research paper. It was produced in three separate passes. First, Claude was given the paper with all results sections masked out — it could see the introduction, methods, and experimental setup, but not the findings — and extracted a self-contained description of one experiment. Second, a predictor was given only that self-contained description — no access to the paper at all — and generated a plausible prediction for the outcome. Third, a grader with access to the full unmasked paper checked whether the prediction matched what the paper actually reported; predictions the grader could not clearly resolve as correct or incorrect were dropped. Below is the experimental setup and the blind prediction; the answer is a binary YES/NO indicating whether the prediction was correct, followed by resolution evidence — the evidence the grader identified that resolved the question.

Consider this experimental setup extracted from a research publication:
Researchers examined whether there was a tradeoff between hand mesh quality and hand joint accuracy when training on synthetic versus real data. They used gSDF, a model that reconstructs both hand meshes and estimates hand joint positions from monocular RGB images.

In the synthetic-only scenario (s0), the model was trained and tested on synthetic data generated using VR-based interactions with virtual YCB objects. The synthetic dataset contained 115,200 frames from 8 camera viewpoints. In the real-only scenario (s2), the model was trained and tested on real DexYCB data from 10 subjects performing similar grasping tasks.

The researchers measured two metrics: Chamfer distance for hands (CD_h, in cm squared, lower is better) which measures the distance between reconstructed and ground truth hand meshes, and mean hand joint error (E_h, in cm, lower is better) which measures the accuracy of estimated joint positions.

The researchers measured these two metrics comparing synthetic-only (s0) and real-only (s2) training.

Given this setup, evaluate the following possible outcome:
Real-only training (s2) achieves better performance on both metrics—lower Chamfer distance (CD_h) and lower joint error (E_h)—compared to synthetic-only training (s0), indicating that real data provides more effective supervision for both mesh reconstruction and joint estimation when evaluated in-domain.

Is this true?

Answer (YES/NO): NO